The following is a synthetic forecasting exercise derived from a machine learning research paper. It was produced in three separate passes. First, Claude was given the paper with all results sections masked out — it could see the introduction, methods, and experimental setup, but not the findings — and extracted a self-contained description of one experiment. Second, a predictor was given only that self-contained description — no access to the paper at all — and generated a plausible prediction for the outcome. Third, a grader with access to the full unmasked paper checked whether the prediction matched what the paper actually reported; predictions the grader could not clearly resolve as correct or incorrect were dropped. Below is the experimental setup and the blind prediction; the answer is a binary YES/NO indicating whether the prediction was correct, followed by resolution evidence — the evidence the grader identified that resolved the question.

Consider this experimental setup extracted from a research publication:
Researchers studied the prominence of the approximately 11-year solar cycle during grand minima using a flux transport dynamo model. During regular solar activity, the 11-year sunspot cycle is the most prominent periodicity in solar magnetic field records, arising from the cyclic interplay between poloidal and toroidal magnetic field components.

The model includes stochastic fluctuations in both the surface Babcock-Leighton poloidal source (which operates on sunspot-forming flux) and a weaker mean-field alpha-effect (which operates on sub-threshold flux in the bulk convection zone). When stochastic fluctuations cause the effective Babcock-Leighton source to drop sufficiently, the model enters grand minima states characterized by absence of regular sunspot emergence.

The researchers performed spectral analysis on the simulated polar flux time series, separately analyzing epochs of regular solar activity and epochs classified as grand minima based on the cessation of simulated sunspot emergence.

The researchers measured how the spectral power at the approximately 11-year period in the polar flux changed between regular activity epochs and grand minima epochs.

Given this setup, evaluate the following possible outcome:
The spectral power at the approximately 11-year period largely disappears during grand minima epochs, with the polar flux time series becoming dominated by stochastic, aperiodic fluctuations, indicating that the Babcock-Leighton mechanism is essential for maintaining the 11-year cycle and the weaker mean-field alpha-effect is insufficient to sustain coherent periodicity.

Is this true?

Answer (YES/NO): NO